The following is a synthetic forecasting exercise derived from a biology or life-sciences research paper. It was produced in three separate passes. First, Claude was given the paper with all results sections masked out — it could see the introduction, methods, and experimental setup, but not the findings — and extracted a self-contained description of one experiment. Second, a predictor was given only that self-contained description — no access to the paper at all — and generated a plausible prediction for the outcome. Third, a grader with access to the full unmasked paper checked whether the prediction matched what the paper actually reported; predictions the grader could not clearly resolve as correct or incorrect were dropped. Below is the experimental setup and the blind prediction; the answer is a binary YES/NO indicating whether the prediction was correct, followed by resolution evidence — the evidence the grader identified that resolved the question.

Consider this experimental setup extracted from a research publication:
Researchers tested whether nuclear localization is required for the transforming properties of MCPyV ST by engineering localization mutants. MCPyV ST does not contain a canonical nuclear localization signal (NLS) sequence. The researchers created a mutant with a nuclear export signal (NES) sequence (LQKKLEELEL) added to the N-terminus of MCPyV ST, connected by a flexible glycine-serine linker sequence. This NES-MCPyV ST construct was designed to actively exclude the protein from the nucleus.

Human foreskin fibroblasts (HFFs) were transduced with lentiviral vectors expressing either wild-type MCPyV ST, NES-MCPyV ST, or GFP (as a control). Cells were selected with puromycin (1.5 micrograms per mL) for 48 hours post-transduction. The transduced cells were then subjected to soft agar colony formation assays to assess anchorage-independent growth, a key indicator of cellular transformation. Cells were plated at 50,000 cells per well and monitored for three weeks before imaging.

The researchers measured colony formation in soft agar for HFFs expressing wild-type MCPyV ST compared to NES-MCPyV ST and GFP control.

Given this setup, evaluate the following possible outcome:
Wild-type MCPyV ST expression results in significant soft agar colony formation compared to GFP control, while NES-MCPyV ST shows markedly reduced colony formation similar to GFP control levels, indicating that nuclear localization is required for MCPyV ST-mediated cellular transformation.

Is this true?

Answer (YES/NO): NO